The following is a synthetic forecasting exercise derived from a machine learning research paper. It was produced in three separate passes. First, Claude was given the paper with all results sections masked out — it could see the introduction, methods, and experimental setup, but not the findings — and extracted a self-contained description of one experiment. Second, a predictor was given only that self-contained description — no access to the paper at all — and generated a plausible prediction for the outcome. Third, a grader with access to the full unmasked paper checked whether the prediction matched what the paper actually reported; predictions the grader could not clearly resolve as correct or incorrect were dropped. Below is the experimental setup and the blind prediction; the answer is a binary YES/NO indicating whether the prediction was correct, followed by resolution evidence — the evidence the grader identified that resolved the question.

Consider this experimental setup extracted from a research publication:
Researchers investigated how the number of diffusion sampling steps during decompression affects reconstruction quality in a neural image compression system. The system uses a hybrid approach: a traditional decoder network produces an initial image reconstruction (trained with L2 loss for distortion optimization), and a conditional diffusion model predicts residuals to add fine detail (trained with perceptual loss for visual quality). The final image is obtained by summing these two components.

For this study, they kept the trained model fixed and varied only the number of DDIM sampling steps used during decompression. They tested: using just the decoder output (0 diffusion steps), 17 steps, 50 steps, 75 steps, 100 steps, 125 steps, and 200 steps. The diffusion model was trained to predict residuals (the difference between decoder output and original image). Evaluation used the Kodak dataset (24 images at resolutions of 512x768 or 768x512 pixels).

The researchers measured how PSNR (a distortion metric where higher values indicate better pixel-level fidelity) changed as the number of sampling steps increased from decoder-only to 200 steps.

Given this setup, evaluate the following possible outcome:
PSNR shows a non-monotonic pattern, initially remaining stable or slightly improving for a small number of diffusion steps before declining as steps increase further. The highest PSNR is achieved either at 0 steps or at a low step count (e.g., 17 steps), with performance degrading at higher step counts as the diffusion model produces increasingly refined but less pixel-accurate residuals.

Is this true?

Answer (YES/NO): NO